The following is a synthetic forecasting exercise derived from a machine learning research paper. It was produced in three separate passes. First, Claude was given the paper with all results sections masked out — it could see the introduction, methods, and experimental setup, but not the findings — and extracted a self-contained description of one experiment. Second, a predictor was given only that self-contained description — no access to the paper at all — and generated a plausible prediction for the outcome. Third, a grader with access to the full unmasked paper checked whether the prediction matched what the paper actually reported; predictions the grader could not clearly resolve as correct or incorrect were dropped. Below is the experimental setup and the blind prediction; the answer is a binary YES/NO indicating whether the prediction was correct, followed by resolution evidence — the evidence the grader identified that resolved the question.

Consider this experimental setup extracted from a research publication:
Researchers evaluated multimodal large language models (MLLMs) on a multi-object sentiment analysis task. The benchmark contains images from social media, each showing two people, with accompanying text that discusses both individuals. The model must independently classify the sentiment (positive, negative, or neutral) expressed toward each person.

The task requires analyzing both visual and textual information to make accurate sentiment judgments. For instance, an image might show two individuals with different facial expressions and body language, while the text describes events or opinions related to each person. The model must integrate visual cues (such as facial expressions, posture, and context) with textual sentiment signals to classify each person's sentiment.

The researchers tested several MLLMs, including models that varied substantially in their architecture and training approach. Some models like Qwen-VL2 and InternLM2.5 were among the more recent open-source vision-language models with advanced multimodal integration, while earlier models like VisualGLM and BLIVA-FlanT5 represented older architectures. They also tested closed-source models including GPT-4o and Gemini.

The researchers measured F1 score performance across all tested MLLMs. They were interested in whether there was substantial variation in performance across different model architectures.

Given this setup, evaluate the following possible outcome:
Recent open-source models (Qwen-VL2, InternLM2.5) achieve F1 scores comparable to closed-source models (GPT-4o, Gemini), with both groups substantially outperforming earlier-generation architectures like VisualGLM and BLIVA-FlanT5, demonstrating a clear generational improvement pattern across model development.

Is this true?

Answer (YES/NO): NO